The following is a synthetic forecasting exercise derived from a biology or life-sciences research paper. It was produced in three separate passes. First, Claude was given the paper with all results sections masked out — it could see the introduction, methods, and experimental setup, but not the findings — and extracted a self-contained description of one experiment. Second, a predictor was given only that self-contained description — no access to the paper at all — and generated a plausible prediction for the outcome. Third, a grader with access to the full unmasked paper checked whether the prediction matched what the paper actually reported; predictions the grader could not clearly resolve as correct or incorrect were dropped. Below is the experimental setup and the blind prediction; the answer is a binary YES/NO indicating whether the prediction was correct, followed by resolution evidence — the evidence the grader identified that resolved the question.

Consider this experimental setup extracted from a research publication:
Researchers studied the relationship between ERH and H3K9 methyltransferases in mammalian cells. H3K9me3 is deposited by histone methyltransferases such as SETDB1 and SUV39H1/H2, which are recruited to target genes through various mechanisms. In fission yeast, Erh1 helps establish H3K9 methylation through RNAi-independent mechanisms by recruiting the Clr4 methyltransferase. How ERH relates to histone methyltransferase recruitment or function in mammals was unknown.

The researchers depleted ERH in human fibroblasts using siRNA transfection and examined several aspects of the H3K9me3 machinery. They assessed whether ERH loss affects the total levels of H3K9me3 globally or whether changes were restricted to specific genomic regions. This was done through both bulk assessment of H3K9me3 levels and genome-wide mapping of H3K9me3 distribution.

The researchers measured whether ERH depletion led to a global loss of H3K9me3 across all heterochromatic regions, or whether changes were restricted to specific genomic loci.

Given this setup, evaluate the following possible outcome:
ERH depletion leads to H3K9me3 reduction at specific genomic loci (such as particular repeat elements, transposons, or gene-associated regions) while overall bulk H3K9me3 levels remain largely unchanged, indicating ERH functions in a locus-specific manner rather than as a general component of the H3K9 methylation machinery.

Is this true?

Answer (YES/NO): NO